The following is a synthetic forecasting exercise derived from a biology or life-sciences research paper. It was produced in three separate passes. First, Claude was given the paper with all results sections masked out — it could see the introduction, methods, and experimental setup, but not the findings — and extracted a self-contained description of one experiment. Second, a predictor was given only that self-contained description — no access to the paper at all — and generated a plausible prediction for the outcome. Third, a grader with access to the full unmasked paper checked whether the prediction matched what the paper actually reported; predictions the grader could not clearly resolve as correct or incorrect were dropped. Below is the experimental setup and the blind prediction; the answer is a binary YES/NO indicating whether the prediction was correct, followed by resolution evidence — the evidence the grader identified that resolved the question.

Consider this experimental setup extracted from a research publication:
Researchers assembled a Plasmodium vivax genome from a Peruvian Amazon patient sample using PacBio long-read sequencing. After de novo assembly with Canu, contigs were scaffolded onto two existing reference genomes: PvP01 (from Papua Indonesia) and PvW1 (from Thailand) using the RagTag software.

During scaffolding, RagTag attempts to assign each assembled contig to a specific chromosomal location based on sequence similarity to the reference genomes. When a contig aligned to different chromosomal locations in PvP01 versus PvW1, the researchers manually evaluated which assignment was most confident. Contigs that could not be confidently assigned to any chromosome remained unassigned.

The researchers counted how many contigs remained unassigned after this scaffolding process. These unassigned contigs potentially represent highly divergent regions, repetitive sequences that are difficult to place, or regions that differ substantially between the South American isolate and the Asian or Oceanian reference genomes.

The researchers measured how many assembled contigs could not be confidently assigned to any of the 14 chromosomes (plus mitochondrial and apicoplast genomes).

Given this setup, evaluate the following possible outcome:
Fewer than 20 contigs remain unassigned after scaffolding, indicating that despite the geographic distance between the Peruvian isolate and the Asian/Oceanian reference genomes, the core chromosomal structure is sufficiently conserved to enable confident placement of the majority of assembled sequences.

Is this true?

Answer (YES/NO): YES